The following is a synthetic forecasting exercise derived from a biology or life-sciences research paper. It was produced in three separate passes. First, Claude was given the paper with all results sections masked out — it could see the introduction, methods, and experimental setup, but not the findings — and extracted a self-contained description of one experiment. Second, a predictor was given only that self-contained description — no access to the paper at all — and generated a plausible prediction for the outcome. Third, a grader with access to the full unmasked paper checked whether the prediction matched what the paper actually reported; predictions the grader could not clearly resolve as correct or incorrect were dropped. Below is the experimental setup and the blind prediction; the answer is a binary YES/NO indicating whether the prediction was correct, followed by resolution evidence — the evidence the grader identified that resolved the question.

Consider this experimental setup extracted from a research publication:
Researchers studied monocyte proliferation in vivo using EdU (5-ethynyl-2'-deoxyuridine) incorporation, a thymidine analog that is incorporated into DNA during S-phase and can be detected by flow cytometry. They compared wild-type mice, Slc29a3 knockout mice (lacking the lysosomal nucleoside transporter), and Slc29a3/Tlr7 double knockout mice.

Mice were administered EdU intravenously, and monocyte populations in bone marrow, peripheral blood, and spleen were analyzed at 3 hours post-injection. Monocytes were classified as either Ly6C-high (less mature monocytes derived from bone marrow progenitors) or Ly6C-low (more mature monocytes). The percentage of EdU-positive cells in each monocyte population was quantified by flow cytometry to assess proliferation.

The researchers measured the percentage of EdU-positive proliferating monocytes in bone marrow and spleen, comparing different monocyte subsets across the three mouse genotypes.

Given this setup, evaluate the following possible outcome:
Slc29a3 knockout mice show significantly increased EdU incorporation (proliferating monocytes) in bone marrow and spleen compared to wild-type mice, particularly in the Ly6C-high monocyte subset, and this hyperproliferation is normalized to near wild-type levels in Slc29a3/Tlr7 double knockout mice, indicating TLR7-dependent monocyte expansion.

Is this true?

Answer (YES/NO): YES